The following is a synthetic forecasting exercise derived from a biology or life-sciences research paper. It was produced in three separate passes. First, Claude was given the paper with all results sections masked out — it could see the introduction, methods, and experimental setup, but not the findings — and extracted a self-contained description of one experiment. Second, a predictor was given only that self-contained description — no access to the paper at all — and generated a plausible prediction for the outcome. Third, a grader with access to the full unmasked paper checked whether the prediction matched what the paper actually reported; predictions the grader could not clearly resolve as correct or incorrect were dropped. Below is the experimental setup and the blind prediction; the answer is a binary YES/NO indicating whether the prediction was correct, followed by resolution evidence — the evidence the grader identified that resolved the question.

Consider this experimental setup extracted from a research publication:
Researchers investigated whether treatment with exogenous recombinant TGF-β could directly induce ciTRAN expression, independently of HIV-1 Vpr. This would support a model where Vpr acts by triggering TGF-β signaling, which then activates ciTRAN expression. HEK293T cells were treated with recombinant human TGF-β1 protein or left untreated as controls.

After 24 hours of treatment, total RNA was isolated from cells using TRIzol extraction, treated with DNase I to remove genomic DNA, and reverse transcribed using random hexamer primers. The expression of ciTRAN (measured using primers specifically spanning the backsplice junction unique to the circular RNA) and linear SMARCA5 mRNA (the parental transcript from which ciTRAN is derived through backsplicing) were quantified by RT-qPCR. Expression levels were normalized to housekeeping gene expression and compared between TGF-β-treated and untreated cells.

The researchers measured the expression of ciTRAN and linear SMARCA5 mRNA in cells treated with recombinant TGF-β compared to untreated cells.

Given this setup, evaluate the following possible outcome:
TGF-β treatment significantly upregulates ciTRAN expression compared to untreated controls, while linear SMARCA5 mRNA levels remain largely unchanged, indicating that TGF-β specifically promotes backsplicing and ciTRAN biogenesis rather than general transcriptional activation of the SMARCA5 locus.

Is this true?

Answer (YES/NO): NO